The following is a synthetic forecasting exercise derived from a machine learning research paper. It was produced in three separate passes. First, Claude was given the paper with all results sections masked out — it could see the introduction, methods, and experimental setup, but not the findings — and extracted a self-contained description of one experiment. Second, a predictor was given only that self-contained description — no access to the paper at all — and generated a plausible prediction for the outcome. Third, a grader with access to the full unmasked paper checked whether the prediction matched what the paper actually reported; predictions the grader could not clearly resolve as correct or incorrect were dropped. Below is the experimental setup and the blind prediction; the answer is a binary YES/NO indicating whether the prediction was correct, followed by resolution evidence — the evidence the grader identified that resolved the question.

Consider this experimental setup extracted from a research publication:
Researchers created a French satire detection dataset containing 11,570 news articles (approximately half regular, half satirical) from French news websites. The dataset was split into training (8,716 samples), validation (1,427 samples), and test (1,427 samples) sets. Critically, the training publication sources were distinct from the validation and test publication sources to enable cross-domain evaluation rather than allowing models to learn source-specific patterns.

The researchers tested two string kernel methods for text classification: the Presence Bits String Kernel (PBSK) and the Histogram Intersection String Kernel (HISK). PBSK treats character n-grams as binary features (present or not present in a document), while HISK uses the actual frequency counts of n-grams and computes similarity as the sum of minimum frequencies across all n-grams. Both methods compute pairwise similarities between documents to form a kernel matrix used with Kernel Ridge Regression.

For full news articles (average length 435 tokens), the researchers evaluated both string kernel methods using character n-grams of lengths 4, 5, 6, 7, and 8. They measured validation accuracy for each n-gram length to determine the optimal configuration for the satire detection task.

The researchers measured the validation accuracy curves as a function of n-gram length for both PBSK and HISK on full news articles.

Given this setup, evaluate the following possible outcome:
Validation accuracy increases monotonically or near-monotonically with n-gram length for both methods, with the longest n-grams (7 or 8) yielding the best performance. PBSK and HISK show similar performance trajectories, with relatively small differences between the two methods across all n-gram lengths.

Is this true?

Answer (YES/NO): NO